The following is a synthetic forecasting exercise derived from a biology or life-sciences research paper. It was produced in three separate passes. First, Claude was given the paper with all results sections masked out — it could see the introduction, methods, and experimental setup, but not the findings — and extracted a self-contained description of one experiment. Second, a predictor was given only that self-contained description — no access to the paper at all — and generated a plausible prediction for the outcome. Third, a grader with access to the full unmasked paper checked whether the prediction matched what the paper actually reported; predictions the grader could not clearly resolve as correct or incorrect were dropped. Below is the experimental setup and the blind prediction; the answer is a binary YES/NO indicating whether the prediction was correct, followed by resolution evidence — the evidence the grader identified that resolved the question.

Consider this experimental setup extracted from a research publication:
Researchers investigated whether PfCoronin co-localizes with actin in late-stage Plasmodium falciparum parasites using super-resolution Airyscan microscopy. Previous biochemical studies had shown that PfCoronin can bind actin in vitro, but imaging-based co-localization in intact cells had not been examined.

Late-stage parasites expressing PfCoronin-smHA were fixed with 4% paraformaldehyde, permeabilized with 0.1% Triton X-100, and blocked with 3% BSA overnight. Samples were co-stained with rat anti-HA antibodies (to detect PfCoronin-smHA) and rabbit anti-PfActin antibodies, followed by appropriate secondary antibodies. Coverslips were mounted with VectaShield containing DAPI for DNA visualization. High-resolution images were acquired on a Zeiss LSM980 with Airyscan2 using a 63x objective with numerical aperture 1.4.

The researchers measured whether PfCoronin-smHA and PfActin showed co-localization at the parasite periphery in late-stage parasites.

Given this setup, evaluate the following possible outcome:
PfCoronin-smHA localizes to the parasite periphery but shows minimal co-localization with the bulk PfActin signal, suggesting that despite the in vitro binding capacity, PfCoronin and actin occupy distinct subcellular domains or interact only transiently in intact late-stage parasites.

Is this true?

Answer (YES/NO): YES